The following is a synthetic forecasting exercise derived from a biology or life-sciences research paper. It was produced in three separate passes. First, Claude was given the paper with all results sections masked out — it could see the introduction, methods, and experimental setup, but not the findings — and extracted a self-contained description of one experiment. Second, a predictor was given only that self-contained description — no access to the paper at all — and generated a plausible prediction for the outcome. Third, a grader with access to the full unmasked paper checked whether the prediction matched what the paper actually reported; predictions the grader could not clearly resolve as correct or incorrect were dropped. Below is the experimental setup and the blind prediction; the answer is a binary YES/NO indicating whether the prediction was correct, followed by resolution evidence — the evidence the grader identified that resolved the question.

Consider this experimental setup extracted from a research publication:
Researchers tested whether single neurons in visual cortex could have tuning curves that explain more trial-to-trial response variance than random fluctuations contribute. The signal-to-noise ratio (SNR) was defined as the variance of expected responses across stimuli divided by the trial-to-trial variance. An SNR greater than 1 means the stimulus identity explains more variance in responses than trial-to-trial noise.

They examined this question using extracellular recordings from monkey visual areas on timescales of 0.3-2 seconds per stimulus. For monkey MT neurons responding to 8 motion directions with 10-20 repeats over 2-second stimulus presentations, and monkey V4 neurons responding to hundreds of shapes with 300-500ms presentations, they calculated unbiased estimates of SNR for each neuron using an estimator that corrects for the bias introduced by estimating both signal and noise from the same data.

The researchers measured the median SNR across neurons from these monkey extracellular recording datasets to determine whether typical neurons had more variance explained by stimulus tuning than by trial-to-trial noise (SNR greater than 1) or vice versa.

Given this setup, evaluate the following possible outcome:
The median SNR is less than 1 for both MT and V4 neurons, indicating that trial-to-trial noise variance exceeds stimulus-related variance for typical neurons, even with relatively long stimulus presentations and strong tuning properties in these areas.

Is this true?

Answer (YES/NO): NO